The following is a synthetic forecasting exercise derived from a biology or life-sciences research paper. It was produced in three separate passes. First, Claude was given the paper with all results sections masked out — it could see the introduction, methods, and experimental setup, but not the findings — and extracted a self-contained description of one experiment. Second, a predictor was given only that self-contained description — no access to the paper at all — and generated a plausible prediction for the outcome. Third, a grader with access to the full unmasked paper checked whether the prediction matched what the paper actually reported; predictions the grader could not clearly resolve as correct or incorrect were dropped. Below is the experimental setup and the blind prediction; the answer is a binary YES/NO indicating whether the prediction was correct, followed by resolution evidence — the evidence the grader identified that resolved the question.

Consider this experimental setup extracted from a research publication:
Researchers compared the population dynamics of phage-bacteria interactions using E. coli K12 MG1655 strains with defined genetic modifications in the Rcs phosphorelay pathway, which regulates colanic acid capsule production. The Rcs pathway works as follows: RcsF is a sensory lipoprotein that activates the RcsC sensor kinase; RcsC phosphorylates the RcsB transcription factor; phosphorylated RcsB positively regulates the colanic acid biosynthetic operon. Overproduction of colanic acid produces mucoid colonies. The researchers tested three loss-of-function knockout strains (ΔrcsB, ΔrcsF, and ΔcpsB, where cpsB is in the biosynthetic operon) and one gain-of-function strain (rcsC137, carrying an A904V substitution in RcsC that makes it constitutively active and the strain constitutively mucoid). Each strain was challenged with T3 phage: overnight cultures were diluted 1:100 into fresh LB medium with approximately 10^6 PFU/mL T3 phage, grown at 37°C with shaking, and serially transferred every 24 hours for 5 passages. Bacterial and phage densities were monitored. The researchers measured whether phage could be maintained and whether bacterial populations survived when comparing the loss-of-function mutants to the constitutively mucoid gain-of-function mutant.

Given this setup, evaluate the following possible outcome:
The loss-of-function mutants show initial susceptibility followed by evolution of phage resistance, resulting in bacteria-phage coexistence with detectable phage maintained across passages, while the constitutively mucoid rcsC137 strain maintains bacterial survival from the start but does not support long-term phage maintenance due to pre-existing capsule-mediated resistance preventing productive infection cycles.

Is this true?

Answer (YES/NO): NO